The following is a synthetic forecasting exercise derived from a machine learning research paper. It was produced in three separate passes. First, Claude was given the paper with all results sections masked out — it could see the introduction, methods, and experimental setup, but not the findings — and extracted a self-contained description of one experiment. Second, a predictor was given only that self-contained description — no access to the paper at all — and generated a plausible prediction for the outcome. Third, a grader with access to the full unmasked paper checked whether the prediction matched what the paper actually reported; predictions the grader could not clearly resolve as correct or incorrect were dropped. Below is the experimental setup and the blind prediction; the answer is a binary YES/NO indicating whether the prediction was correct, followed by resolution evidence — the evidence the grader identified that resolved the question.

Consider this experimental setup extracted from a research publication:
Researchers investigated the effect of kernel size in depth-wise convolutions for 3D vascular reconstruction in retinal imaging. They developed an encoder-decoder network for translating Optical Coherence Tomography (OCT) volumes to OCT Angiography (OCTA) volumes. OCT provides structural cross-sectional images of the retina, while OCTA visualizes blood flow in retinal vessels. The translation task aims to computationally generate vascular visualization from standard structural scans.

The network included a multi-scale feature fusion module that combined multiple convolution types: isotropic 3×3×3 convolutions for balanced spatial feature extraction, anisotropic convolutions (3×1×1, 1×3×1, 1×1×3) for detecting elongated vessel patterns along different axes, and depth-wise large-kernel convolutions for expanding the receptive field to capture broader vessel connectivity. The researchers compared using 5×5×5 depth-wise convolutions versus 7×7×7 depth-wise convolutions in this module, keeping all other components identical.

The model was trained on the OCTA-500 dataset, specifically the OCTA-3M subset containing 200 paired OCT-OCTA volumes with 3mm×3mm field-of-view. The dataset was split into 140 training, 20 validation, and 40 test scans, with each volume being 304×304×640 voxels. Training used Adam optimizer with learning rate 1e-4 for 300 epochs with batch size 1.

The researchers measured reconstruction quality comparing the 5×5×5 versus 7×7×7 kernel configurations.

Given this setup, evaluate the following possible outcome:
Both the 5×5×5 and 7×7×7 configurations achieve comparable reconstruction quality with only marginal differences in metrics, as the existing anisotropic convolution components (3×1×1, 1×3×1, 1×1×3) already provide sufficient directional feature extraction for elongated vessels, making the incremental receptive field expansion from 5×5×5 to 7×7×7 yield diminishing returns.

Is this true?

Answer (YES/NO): YES